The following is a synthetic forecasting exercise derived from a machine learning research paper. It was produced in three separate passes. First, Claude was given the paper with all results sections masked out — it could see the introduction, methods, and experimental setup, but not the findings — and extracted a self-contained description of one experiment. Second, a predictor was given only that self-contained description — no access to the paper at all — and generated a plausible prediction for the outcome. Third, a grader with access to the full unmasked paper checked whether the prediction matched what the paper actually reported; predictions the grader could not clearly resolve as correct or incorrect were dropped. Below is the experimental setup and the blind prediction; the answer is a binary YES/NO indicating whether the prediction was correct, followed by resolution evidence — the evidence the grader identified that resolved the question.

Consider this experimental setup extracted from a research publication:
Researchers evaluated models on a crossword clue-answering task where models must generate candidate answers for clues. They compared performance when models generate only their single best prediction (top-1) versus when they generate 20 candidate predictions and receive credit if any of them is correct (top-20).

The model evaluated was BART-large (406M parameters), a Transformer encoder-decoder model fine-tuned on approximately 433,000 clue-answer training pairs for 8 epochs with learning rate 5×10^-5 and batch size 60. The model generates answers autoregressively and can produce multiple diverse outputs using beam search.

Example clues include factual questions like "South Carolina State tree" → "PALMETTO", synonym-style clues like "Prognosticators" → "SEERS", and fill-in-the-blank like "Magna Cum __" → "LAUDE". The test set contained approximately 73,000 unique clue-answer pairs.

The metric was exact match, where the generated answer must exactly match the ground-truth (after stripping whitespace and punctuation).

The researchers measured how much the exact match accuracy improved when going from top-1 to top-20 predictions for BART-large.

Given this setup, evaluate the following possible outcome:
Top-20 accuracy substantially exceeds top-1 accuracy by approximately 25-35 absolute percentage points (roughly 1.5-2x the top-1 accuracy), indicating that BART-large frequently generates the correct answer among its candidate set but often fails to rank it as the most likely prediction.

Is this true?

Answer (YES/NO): NO